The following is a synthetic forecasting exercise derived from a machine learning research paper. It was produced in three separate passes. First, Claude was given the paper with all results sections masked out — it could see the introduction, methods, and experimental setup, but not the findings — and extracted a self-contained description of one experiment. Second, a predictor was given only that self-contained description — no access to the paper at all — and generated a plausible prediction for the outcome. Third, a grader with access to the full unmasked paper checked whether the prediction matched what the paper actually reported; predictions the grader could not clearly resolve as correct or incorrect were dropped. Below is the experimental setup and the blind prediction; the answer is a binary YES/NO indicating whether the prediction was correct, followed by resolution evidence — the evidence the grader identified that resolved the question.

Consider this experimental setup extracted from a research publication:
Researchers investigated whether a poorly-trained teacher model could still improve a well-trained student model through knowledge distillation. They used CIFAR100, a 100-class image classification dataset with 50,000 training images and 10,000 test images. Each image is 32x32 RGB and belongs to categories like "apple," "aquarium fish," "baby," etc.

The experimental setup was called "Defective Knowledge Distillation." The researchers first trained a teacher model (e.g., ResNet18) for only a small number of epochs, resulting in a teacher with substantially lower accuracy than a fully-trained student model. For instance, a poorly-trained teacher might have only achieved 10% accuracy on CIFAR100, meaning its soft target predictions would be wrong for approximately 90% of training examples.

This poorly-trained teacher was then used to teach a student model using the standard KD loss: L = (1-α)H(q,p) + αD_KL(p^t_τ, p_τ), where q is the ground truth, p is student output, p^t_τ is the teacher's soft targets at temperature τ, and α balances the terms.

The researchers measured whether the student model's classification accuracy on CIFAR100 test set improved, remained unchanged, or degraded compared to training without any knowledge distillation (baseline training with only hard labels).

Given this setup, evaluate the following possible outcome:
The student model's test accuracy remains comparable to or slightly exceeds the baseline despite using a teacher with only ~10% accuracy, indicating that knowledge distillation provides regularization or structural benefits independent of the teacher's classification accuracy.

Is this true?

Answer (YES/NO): YES